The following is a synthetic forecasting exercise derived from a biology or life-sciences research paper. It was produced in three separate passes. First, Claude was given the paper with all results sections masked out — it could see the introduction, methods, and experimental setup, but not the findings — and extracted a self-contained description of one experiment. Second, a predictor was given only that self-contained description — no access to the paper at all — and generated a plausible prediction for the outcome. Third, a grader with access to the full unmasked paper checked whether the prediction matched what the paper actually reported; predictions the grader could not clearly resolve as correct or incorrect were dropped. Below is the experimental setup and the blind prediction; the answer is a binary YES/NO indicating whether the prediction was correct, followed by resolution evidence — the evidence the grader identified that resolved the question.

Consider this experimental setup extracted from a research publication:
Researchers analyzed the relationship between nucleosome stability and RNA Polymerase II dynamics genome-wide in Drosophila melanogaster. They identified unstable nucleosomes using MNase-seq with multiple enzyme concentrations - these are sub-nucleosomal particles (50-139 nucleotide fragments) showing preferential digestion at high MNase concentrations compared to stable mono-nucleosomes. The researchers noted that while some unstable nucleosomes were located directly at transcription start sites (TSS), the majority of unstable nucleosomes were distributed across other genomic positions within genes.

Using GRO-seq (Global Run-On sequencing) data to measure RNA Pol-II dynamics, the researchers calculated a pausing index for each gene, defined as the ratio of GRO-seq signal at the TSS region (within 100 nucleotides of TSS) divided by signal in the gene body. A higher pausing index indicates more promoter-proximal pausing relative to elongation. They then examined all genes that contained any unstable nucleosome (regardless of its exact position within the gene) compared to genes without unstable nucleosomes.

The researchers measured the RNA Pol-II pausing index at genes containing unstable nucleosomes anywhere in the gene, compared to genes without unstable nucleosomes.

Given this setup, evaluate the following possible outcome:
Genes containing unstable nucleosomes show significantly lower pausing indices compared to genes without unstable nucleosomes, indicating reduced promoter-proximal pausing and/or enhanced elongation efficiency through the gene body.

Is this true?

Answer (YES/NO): NO